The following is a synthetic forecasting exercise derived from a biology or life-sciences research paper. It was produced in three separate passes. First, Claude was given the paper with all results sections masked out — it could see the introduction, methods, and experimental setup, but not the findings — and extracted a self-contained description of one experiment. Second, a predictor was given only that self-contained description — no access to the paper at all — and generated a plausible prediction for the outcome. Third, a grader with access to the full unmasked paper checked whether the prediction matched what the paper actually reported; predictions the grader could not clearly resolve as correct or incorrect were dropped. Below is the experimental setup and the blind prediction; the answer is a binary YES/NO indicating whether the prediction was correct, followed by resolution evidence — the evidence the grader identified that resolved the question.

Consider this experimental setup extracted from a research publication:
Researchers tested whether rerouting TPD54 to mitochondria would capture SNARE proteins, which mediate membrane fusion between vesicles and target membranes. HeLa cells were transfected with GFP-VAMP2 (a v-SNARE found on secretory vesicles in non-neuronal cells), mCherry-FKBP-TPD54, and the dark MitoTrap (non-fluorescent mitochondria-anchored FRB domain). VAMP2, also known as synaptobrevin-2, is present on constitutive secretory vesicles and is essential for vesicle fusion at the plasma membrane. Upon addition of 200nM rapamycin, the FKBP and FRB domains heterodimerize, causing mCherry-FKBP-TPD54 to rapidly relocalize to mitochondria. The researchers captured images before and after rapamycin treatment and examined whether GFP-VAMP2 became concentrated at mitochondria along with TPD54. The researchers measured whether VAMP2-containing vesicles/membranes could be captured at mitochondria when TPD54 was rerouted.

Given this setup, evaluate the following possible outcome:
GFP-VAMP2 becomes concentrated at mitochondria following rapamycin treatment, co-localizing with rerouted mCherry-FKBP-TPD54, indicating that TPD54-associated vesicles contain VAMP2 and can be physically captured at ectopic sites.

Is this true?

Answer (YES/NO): YES